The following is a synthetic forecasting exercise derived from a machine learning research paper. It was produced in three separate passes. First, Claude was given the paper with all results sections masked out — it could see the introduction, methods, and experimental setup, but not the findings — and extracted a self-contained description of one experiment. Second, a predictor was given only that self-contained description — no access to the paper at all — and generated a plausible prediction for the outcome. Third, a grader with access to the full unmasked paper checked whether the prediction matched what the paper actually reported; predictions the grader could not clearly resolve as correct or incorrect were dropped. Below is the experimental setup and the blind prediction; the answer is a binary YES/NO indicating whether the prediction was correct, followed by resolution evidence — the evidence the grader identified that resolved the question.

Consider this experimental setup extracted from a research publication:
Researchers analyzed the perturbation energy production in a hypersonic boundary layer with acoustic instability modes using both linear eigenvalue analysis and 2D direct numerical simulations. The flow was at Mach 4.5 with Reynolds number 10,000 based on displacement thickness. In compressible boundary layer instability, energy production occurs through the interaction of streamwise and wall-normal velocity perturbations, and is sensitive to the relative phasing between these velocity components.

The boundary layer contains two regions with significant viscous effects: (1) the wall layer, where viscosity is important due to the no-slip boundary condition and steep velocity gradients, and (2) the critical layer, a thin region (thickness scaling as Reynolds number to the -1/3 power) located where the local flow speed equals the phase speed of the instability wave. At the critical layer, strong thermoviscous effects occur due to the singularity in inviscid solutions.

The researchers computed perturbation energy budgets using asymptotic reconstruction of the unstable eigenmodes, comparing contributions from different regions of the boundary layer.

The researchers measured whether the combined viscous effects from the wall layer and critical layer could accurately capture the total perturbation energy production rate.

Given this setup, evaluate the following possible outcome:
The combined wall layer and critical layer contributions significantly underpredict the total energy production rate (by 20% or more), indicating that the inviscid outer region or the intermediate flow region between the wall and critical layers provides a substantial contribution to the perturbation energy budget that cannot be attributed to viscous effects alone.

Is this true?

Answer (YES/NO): NO